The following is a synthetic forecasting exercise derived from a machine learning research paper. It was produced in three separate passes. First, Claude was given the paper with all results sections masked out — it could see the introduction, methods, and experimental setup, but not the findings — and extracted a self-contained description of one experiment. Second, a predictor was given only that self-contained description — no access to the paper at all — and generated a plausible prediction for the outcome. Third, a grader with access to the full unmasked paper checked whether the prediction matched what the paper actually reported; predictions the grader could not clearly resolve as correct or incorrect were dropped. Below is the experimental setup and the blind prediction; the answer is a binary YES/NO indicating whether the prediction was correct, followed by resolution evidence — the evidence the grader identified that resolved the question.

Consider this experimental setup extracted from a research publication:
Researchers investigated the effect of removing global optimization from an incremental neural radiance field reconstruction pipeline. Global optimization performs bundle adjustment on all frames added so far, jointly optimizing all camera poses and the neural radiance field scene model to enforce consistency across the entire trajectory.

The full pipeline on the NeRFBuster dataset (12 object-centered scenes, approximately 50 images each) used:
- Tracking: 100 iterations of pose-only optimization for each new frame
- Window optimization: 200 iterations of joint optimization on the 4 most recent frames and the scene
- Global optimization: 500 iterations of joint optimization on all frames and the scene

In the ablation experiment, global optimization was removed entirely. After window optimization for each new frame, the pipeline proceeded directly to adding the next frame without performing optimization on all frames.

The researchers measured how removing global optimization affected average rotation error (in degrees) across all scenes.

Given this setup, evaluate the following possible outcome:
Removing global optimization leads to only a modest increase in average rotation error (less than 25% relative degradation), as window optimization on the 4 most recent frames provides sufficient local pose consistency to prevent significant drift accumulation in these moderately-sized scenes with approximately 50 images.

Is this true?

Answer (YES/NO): NO